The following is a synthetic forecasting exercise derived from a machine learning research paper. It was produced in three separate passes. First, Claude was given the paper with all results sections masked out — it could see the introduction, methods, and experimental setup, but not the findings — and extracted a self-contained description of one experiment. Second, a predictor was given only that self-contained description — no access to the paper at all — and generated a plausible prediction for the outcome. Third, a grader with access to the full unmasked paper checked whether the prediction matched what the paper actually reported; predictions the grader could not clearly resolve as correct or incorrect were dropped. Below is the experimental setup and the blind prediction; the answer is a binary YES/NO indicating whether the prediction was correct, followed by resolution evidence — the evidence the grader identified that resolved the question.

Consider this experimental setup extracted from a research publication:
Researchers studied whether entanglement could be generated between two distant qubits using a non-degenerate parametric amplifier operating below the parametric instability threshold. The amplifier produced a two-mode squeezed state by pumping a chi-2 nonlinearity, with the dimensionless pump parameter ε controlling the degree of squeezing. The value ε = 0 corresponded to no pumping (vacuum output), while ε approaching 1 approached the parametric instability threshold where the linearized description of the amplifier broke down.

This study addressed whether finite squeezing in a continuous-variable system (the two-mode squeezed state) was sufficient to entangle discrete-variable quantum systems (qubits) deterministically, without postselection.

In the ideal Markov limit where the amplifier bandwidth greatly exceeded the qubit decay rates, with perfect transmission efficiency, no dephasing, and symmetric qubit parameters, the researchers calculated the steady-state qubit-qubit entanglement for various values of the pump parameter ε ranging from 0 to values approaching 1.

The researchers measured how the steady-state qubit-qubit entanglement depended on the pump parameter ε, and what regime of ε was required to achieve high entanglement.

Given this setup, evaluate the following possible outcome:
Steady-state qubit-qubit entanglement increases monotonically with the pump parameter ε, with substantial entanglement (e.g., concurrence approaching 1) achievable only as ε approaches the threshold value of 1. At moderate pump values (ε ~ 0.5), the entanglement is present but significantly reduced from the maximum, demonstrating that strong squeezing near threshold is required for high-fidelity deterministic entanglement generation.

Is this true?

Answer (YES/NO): NO